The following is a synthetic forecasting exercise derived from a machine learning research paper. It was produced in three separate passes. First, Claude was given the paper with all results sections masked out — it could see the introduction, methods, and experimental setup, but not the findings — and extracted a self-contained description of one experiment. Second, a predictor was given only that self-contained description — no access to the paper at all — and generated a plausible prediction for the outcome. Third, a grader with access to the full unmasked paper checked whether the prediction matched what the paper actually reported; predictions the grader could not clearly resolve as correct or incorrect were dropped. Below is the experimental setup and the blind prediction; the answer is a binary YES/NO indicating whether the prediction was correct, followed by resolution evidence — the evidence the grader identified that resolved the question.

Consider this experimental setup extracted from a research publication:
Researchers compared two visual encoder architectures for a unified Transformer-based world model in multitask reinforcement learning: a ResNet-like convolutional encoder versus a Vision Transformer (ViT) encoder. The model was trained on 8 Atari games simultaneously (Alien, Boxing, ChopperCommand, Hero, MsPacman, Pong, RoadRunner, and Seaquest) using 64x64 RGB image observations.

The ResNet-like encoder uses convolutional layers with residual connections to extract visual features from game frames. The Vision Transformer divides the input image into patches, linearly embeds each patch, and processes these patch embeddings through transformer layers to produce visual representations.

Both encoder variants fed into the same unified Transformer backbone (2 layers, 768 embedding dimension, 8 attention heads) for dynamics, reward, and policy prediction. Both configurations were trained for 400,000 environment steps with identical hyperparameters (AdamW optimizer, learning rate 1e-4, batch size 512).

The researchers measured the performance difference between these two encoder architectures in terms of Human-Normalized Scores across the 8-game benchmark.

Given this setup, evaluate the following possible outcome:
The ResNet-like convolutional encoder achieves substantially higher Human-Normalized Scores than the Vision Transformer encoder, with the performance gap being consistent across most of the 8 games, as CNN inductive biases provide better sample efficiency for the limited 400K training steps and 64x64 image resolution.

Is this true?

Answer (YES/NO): NO